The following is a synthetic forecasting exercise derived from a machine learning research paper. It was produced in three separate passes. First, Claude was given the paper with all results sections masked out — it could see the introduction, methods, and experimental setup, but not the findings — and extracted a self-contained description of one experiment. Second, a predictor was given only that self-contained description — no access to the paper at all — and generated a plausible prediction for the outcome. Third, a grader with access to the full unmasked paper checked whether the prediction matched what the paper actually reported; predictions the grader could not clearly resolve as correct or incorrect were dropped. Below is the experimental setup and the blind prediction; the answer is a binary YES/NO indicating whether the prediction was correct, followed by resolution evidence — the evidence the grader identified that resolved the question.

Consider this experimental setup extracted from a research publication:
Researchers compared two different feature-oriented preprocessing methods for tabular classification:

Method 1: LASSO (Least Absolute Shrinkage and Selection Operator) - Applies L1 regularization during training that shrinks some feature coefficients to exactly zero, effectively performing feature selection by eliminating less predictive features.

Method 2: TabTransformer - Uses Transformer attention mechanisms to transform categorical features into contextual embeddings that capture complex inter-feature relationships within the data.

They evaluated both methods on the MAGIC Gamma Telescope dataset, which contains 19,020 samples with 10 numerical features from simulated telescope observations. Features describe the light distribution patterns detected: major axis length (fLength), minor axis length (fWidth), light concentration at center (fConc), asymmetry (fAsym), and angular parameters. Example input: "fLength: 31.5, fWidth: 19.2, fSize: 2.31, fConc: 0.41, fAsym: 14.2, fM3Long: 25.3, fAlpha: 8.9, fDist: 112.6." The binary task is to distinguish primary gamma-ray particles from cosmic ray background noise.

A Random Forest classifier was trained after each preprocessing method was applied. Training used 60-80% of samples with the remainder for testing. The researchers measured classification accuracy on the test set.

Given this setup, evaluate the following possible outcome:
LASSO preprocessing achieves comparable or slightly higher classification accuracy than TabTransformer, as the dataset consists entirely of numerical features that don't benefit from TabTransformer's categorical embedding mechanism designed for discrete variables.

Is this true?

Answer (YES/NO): NO